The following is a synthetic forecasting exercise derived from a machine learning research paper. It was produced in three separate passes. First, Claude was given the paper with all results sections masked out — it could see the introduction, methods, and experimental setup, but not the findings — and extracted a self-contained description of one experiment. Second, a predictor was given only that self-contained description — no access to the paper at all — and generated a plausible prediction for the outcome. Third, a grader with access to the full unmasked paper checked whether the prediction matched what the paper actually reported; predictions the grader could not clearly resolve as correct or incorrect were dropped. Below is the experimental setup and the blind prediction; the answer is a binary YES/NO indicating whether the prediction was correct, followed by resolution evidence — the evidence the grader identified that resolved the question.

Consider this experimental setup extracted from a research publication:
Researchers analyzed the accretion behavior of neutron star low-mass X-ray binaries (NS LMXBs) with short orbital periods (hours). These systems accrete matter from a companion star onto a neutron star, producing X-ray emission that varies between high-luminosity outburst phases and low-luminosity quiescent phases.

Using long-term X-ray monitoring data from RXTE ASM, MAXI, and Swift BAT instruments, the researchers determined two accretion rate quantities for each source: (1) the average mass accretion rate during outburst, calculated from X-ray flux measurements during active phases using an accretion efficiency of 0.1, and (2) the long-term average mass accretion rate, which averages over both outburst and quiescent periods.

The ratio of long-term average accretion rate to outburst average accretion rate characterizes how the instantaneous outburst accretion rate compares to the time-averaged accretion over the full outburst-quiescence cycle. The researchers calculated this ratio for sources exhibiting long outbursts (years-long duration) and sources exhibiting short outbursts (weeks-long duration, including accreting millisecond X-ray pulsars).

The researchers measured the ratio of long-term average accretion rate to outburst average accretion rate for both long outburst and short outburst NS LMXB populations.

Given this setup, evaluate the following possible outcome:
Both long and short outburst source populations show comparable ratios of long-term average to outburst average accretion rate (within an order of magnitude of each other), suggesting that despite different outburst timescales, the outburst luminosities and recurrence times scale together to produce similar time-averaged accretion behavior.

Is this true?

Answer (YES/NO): NO